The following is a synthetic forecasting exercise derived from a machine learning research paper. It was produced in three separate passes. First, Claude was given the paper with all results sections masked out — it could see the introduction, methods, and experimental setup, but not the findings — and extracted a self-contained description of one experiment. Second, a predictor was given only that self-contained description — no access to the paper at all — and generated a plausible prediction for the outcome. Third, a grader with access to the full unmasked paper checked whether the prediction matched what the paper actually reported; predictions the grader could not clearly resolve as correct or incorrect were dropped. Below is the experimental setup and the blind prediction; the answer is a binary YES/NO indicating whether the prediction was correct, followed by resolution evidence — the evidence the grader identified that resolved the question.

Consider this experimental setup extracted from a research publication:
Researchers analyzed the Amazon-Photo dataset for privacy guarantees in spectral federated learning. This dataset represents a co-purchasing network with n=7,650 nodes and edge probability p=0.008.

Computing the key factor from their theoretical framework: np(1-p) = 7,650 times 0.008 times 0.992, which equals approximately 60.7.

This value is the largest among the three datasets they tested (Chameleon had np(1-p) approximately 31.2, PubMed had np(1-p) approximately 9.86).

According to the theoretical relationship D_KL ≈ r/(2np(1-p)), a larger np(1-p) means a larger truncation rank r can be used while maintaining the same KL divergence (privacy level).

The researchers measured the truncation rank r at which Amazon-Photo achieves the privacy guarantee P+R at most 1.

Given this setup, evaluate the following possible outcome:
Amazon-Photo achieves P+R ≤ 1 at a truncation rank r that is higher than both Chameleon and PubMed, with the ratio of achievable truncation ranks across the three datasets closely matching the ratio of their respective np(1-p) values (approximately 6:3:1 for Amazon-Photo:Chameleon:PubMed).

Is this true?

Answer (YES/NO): NO